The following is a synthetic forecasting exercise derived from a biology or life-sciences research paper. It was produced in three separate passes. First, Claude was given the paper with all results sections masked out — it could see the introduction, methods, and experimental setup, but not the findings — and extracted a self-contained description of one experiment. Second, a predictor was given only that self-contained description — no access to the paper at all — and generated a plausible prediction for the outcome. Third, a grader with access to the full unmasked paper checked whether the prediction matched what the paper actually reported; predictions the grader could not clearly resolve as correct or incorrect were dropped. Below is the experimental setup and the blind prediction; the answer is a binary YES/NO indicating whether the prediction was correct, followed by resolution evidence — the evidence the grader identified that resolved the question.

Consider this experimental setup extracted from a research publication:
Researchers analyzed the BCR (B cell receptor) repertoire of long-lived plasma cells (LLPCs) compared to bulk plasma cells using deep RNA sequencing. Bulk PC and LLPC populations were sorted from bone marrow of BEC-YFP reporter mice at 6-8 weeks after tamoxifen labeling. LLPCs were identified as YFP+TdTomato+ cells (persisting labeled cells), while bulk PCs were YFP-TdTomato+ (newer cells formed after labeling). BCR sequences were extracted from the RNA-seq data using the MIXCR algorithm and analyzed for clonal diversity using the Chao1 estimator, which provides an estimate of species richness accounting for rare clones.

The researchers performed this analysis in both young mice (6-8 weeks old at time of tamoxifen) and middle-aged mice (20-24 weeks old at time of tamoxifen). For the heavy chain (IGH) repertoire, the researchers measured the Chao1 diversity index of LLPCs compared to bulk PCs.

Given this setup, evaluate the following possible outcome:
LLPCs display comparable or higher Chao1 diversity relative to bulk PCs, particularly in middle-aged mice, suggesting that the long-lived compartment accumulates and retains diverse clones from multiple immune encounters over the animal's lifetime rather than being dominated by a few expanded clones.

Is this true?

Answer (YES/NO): NO